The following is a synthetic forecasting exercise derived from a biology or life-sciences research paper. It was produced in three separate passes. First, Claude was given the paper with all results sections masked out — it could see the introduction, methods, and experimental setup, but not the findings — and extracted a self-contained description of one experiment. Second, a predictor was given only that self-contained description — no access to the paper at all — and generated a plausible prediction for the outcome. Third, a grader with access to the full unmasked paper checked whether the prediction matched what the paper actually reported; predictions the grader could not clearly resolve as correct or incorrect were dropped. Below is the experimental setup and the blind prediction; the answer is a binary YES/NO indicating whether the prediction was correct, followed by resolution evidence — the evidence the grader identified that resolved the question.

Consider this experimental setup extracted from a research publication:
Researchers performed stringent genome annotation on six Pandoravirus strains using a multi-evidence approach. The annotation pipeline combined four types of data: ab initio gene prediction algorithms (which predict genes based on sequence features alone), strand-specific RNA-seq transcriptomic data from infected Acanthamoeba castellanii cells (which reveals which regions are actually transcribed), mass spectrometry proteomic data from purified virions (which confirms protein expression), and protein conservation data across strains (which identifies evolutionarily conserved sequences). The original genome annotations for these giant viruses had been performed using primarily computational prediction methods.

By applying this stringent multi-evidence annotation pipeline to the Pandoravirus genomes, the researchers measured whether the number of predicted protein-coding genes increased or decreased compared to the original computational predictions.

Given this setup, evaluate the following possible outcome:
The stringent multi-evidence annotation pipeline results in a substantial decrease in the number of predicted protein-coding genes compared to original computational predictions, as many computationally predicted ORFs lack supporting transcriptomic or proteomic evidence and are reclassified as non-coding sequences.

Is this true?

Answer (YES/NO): YES